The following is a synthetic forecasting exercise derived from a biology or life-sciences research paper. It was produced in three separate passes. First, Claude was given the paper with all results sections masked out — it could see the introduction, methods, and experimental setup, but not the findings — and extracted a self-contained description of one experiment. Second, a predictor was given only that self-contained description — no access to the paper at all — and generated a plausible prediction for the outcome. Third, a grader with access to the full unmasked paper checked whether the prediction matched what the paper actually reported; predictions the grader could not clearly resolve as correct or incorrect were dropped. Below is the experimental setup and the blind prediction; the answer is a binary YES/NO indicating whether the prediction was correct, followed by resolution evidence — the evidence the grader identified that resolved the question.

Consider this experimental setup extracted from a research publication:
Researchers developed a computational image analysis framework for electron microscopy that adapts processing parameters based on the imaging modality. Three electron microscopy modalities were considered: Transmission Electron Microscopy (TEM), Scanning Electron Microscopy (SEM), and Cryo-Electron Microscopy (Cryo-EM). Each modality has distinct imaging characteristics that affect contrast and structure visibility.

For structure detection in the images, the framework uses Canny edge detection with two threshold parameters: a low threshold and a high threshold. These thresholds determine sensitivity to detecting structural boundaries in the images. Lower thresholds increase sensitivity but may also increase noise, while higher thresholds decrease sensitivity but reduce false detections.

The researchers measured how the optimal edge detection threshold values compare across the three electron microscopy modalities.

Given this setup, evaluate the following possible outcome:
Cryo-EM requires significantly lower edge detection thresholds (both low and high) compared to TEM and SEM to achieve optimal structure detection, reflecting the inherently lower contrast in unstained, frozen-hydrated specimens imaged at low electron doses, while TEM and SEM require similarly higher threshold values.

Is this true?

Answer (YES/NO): NO